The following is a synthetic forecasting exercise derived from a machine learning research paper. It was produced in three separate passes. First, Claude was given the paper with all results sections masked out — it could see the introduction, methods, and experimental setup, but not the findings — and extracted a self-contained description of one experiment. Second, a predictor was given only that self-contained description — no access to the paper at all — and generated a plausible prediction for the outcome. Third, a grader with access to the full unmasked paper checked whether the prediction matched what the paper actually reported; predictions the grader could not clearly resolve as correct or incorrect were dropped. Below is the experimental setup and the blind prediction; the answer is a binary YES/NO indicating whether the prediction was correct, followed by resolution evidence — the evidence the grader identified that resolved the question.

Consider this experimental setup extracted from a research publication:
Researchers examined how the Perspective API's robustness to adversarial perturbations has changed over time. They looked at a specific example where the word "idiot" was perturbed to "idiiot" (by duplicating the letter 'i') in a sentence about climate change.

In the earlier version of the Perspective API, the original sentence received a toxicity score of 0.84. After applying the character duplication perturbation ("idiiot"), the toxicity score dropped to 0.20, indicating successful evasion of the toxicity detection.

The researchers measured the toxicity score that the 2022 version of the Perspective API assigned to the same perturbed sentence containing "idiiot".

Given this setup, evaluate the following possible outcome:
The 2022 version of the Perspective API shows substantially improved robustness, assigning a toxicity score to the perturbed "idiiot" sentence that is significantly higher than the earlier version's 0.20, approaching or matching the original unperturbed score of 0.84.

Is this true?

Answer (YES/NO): YES